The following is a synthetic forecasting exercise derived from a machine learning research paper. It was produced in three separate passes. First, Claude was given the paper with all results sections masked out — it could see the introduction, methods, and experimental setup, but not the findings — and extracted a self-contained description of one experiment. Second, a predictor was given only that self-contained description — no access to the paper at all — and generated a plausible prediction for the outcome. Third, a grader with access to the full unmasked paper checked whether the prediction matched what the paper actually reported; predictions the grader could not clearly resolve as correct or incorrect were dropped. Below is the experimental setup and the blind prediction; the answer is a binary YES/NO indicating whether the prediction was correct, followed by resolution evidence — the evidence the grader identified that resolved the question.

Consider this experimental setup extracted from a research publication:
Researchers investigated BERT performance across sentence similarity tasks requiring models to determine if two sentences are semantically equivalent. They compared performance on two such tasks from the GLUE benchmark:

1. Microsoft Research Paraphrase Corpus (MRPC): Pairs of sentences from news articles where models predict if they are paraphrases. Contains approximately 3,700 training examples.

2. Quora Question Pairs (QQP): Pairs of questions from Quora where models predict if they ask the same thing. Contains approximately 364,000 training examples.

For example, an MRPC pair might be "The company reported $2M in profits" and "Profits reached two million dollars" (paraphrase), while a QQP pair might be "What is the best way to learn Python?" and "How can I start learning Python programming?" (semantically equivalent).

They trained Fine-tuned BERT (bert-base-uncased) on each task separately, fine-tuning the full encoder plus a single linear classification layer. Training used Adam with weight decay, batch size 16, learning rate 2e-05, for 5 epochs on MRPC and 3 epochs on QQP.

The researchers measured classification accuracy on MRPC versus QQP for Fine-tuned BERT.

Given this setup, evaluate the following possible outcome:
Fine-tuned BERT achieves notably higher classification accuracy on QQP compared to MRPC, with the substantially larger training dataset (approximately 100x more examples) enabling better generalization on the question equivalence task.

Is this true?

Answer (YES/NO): NO